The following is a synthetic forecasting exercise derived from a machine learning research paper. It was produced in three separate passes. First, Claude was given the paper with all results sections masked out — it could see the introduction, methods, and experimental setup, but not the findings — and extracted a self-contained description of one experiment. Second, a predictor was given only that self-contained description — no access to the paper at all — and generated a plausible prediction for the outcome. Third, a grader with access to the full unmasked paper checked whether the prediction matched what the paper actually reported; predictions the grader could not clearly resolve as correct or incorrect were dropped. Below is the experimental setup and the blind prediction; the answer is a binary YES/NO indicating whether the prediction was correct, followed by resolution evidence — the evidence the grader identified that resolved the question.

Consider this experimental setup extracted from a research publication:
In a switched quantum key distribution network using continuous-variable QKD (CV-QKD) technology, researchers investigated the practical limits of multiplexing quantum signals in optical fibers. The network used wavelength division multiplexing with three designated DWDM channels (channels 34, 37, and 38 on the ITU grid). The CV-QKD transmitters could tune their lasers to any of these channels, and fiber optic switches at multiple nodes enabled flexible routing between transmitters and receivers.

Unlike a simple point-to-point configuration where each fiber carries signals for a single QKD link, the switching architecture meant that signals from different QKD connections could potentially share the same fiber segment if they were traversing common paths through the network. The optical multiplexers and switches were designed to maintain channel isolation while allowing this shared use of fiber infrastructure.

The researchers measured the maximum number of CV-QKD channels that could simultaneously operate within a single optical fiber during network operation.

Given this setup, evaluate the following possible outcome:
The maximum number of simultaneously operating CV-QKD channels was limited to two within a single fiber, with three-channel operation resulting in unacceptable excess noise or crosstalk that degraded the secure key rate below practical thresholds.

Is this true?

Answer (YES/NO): NO